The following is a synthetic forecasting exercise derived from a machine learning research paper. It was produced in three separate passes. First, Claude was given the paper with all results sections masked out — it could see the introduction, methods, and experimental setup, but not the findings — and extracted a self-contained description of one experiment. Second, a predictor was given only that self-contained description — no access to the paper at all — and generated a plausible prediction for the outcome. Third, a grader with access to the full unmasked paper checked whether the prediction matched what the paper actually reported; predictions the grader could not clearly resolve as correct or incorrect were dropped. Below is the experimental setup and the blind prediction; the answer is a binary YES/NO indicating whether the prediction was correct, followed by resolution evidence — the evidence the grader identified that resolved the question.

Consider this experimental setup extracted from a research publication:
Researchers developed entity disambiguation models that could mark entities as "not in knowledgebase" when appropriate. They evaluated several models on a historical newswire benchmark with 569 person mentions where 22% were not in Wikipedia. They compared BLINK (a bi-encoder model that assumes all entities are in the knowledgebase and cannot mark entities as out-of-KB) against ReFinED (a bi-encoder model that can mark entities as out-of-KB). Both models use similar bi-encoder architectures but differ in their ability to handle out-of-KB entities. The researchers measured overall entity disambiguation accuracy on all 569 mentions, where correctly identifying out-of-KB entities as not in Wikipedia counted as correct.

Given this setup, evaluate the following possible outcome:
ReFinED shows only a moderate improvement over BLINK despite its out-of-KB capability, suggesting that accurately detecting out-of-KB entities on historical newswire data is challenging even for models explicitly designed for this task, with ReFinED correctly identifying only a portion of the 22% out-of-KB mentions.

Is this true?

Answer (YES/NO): NO